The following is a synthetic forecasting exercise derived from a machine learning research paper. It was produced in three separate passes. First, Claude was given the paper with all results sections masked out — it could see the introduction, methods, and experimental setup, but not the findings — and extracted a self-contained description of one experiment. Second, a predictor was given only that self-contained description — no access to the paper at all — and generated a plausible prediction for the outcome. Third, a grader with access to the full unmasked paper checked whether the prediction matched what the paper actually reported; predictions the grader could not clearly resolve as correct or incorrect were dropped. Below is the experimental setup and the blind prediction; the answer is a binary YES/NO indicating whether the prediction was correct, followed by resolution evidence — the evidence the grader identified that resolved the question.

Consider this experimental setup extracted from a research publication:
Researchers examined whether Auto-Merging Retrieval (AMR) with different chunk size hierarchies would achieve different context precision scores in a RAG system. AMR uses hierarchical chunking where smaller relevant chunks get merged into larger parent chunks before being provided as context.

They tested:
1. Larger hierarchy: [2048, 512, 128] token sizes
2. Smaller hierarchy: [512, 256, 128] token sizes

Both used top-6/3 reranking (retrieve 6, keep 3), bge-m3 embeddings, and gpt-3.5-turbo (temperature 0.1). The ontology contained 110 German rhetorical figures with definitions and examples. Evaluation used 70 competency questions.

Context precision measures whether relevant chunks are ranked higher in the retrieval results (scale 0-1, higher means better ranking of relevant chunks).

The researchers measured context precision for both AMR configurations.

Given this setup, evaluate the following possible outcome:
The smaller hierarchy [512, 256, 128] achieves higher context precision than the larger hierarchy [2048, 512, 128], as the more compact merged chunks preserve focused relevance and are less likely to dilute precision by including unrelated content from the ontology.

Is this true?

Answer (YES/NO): YES